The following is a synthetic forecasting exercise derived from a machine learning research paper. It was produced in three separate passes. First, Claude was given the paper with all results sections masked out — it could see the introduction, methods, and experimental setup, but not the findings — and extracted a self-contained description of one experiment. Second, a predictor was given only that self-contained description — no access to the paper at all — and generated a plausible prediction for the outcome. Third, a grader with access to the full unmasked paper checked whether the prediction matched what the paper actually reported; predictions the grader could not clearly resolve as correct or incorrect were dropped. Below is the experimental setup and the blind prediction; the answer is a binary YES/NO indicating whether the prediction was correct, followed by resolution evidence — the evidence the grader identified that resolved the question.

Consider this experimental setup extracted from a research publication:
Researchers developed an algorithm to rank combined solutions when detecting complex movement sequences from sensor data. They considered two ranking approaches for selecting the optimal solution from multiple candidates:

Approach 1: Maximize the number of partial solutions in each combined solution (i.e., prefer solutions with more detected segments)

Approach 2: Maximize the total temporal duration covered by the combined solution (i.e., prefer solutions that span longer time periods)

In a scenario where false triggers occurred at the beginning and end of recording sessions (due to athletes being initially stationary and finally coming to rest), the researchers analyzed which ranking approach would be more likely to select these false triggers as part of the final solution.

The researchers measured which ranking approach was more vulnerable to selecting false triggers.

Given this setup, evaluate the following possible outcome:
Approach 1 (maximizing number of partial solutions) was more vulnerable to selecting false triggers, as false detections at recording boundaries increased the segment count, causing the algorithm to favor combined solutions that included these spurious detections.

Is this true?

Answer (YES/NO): YES